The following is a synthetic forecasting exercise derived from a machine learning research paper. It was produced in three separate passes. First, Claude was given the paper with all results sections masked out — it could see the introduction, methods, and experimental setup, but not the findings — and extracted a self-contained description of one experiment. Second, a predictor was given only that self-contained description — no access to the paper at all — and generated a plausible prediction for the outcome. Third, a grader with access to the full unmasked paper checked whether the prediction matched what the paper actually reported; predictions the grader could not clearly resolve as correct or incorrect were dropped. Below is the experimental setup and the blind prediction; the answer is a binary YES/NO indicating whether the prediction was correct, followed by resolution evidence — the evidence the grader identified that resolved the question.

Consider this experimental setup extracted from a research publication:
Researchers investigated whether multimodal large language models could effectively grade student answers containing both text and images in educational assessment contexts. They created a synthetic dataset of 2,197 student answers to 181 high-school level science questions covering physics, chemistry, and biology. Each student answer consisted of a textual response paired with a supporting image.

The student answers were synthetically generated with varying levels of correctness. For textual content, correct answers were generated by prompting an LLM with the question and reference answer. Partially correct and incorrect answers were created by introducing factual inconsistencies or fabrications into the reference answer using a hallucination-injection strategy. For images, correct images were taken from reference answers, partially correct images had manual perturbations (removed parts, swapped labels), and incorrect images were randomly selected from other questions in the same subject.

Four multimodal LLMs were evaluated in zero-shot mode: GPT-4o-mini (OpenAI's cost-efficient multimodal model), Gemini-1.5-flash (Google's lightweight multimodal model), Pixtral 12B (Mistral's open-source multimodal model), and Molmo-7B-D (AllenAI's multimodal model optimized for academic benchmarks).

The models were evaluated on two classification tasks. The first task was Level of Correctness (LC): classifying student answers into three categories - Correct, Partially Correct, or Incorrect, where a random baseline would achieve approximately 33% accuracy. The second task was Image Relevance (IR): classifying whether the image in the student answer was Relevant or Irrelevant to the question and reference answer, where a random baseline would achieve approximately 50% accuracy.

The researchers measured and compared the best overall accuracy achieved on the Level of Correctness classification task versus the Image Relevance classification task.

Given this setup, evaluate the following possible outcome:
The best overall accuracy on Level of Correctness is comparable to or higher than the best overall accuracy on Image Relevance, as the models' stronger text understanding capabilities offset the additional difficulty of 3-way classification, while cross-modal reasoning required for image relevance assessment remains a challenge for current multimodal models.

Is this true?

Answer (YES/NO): NO